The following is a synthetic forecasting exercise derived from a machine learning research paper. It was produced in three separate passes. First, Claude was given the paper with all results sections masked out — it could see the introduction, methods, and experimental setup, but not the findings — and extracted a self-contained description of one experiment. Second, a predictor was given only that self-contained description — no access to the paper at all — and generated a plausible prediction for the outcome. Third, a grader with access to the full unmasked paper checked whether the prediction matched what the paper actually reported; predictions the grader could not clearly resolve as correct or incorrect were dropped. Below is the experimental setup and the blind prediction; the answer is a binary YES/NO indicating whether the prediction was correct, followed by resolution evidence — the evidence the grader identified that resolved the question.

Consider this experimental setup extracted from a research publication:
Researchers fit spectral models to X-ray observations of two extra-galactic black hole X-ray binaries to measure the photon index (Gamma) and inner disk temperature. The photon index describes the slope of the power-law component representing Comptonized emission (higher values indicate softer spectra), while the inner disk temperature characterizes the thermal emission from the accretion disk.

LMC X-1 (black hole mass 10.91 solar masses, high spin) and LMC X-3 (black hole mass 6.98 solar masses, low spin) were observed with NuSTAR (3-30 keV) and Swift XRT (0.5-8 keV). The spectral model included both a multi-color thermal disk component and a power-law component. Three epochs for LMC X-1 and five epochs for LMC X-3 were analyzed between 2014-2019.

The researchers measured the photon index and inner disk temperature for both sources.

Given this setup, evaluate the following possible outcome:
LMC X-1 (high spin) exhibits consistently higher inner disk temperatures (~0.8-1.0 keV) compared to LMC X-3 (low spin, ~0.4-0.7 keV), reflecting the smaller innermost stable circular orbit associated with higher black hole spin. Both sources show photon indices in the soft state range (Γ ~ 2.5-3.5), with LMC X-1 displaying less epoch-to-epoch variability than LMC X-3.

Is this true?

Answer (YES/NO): NO